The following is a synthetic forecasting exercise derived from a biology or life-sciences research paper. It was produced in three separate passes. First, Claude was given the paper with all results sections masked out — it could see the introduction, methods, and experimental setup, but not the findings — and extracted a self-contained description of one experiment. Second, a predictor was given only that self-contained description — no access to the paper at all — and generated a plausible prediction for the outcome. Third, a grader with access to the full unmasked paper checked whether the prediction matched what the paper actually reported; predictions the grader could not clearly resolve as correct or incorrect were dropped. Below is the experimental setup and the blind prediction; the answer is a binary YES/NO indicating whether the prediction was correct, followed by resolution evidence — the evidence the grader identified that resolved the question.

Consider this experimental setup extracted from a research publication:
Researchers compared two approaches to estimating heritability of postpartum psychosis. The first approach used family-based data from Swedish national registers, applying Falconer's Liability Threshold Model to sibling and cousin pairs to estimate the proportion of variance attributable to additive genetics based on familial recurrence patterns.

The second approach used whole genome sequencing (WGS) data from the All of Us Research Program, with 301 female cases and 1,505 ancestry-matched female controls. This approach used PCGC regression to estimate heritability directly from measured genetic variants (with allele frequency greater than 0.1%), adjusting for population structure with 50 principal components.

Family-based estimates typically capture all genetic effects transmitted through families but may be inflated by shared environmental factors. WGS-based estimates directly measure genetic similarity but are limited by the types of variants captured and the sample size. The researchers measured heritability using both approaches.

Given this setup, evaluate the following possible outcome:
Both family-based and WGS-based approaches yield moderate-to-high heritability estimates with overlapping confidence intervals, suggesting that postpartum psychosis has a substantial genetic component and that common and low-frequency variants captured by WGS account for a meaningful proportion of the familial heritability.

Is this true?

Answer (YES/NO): NO